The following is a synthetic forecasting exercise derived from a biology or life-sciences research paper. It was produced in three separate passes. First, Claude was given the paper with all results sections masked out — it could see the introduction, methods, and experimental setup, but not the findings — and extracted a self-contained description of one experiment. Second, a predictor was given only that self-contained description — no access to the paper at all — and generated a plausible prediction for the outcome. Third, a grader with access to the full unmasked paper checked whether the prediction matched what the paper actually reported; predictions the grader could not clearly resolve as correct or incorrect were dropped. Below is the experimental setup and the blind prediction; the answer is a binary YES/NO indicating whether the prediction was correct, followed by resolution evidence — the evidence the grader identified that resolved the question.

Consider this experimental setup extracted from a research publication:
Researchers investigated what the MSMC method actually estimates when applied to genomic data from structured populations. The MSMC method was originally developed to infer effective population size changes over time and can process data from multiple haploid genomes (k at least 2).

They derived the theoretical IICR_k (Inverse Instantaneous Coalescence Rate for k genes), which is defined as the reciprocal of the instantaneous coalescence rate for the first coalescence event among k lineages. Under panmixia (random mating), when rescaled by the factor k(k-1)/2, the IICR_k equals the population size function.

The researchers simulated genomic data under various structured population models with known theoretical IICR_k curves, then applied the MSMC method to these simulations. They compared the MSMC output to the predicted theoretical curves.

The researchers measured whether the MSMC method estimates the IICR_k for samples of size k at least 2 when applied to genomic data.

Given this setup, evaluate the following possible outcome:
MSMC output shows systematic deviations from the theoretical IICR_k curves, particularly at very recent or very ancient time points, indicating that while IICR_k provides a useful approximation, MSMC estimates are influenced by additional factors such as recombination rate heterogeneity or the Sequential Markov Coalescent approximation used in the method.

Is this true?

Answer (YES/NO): NO